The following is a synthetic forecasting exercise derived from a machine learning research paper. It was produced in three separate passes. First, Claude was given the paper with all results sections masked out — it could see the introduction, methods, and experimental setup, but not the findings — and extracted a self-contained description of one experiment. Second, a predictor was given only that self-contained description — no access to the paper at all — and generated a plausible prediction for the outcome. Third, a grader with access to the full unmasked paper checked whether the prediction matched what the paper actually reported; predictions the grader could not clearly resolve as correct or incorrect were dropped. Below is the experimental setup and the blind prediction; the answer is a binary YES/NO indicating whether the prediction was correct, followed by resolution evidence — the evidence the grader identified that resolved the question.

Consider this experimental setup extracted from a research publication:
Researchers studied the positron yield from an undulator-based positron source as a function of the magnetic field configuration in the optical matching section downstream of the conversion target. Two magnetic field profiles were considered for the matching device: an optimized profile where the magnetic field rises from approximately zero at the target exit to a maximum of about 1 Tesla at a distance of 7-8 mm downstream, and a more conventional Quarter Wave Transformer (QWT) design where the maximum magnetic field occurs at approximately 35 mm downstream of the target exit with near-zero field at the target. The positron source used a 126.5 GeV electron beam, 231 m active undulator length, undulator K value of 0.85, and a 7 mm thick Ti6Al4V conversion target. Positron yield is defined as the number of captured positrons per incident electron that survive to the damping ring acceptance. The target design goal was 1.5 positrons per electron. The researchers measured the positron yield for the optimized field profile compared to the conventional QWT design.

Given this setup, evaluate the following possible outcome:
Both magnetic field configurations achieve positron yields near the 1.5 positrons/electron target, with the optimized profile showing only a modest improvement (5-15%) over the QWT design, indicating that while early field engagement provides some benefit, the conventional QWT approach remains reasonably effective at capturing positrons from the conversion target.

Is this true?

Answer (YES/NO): NO